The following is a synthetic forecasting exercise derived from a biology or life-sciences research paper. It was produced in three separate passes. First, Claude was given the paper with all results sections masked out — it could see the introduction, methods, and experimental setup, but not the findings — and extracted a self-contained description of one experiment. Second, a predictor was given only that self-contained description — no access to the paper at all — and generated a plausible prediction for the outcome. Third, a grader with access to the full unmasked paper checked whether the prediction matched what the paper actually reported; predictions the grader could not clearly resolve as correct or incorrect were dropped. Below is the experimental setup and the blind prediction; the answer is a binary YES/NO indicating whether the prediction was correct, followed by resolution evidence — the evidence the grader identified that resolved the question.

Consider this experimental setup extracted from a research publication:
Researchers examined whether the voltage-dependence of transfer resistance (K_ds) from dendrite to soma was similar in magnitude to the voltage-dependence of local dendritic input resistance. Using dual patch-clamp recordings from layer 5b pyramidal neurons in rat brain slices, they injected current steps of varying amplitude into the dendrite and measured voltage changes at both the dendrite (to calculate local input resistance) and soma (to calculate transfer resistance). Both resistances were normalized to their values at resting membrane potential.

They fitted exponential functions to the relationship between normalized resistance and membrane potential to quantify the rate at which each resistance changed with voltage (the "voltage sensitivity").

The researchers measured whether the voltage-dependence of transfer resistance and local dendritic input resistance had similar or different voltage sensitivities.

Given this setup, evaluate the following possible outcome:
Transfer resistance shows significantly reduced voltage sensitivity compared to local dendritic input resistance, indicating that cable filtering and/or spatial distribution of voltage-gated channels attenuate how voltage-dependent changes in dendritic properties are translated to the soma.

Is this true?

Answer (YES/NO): NO